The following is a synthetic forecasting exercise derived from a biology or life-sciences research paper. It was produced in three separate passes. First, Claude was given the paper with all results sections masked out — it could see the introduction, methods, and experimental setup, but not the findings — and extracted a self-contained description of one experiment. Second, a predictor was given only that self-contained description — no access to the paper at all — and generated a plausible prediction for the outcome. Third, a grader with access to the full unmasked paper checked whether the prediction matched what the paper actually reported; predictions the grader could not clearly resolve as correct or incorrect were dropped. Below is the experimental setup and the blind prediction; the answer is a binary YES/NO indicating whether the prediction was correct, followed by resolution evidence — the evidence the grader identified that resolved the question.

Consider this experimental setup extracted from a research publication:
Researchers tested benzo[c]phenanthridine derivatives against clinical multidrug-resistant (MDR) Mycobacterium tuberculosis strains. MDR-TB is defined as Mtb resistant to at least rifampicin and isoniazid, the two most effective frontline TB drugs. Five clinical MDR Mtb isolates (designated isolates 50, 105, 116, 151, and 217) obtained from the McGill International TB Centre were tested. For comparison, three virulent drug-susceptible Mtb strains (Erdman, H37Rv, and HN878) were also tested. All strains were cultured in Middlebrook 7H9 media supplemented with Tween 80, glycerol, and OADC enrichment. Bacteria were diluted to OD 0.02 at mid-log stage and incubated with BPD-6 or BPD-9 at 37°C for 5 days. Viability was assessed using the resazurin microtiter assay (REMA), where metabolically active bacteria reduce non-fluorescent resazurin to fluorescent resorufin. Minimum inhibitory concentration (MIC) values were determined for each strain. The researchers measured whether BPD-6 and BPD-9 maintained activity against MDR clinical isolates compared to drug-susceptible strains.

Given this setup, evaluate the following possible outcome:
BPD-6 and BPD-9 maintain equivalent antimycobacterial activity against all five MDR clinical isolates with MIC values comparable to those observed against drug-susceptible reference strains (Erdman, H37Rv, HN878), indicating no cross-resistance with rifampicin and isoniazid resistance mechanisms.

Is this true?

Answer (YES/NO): YES